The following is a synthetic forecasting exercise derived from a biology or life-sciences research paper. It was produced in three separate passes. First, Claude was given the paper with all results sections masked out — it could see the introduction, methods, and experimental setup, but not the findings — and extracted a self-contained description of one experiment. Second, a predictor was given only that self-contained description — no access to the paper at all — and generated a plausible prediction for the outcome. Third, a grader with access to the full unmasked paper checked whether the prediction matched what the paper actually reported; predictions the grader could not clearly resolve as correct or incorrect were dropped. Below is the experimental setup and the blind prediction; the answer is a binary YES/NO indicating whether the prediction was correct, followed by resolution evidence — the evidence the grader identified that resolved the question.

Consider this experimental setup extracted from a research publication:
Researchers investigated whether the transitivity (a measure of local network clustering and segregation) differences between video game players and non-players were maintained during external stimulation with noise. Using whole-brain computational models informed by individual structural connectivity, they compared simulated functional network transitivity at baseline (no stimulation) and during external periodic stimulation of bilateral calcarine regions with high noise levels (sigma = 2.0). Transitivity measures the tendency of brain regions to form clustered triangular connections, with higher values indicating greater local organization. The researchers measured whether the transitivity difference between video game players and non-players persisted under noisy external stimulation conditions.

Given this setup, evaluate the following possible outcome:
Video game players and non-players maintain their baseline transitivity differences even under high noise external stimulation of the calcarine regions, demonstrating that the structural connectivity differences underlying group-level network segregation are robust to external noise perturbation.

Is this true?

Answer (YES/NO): YES